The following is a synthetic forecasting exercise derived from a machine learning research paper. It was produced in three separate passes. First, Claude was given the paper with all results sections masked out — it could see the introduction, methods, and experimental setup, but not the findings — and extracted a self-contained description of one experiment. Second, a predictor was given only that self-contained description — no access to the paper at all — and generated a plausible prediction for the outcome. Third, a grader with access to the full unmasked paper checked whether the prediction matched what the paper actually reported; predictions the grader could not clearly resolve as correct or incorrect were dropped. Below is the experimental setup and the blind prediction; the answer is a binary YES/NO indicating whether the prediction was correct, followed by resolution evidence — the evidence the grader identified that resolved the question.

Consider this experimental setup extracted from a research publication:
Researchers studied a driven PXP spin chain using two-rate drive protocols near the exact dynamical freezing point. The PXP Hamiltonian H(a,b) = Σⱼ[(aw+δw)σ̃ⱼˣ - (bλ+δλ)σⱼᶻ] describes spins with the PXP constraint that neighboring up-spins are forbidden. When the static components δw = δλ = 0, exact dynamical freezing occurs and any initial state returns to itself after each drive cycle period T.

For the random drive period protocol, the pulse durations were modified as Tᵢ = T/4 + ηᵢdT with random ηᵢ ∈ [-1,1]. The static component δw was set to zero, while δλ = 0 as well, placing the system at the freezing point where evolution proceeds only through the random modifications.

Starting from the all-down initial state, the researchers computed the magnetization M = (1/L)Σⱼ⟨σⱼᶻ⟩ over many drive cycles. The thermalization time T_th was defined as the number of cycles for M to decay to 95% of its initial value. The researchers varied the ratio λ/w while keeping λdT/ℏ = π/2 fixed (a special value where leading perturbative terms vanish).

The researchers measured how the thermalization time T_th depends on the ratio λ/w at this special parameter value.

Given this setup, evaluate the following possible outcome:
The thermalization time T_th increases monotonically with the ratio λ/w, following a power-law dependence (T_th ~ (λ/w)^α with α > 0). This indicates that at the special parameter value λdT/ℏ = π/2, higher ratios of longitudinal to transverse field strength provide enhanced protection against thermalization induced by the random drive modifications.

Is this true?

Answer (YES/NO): YES